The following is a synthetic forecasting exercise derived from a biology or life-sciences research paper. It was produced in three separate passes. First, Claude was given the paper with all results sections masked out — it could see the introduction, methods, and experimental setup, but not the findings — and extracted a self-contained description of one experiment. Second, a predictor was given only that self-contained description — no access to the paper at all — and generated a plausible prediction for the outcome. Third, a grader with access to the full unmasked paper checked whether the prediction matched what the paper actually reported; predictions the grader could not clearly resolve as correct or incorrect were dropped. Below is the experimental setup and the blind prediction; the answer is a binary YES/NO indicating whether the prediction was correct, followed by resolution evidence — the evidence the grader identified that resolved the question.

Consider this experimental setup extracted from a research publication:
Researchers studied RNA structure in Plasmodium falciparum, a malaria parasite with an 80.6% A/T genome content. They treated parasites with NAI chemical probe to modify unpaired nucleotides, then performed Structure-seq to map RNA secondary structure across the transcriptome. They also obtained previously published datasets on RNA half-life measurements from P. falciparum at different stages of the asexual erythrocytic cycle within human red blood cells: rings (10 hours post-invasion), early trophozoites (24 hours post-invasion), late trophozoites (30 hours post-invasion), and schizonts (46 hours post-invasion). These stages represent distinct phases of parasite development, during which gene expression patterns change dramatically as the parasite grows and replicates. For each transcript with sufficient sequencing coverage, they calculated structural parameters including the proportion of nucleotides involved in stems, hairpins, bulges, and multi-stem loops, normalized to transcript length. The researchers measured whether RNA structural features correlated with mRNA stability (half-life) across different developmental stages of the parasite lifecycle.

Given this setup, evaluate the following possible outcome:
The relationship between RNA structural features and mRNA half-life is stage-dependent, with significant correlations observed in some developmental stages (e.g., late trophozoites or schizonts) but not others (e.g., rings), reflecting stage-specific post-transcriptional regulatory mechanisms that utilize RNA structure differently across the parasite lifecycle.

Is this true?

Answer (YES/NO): NO